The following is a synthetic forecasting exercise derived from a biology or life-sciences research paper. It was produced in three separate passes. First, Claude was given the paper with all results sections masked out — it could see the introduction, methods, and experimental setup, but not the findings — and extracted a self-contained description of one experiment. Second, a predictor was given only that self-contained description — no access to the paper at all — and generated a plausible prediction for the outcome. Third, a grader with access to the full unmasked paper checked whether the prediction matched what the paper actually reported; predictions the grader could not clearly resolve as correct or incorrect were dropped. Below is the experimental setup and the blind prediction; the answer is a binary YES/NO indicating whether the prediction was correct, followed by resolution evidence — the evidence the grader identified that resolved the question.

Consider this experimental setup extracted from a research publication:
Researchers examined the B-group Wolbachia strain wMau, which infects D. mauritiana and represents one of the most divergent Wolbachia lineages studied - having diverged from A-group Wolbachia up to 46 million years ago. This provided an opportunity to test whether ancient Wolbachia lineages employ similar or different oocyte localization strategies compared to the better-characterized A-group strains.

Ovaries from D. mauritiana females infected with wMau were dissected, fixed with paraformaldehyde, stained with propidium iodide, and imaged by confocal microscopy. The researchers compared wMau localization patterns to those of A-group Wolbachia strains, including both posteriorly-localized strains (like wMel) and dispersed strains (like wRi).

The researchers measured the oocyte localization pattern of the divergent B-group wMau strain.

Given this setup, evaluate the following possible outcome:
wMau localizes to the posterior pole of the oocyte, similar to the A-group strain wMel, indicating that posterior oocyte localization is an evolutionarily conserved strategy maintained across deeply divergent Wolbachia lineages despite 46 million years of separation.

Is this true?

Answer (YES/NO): NO